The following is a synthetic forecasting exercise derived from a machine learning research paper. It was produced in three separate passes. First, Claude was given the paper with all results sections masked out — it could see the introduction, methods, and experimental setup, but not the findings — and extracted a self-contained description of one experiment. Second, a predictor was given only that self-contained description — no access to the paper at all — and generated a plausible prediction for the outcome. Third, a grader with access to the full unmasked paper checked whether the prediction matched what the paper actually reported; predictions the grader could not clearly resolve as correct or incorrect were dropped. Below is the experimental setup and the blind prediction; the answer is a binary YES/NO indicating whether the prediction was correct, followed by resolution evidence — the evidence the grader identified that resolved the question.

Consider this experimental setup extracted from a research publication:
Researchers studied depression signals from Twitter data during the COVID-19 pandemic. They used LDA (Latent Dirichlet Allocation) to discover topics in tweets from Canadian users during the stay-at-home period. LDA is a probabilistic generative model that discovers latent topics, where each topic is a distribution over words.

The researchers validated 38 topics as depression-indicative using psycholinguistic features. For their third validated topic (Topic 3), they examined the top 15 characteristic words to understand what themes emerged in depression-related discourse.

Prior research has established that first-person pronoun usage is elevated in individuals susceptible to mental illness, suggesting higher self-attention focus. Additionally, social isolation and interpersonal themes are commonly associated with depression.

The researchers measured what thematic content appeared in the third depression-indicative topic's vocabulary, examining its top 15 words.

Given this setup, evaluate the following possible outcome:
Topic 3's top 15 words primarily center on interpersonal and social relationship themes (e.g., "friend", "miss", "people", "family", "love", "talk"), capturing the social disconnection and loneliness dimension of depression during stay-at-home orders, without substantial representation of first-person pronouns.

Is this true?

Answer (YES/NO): NO